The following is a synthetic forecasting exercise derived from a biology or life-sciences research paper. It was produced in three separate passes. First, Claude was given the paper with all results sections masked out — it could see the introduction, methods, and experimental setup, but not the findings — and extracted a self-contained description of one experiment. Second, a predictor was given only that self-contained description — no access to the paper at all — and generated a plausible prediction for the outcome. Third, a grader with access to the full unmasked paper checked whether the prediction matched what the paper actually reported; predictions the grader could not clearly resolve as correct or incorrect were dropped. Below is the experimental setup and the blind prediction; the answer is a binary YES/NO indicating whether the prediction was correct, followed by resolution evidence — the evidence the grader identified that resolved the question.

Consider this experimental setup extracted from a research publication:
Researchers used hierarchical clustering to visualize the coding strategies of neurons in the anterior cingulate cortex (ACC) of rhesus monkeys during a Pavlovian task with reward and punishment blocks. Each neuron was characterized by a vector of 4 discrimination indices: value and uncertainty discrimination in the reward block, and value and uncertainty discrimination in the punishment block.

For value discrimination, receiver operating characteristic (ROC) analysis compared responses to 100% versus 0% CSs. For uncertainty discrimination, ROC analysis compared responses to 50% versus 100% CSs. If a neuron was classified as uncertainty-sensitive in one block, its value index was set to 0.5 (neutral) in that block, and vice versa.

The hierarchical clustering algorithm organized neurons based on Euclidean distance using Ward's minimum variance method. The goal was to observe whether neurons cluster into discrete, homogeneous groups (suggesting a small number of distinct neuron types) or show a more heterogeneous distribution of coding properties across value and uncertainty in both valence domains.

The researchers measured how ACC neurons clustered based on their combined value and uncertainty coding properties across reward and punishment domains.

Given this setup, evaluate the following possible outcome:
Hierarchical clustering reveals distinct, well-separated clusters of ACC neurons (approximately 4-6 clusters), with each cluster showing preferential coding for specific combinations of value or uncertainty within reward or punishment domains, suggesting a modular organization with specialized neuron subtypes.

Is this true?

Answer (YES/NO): NO